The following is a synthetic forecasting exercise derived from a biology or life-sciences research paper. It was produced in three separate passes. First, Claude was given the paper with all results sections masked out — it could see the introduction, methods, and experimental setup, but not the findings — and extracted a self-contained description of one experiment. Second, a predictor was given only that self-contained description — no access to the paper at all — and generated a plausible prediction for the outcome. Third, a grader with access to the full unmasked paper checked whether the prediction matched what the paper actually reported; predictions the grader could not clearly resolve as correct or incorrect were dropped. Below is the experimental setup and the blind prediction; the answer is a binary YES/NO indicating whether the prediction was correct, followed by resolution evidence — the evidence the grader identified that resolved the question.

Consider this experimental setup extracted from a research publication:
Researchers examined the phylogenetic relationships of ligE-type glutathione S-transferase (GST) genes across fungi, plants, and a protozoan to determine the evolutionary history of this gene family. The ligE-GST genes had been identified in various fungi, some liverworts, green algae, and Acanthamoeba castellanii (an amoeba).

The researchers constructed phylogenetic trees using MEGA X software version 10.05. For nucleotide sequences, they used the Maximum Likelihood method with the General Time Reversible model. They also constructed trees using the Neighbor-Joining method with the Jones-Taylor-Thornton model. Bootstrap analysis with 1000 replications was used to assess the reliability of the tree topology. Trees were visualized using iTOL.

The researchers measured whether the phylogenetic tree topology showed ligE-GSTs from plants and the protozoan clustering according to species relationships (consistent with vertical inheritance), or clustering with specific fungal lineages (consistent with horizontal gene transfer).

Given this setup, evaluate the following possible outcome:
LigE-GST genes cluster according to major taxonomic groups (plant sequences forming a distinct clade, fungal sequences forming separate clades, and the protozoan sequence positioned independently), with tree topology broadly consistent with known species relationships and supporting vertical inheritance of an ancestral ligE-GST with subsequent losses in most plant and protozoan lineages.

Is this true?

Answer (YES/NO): NO